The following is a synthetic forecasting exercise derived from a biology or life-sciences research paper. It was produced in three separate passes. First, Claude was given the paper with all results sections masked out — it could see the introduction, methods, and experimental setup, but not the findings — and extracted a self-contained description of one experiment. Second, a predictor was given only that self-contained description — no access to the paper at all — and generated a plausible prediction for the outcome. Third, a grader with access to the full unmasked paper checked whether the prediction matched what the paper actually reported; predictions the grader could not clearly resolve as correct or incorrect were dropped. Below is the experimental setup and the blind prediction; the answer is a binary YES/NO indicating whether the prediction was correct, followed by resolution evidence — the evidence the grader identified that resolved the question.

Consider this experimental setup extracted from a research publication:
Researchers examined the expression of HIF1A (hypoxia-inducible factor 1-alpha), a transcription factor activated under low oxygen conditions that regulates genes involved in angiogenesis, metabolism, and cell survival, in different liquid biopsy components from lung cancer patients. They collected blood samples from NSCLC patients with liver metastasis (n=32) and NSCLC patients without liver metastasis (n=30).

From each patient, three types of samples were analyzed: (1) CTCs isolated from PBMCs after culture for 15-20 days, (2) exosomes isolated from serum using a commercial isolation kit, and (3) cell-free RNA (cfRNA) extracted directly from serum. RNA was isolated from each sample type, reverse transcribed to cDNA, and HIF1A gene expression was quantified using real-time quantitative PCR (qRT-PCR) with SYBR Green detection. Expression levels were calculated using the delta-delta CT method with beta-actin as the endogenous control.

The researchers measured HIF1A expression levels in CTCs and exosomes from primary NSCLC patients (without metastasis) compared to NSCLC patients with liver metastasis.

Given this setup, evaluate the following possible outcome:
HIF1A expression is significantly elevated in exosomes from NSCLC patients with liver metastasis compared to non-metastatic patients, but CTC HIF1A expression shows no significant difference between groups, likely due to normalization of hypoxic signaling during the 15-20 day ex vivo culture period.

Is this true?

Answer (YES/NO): NO